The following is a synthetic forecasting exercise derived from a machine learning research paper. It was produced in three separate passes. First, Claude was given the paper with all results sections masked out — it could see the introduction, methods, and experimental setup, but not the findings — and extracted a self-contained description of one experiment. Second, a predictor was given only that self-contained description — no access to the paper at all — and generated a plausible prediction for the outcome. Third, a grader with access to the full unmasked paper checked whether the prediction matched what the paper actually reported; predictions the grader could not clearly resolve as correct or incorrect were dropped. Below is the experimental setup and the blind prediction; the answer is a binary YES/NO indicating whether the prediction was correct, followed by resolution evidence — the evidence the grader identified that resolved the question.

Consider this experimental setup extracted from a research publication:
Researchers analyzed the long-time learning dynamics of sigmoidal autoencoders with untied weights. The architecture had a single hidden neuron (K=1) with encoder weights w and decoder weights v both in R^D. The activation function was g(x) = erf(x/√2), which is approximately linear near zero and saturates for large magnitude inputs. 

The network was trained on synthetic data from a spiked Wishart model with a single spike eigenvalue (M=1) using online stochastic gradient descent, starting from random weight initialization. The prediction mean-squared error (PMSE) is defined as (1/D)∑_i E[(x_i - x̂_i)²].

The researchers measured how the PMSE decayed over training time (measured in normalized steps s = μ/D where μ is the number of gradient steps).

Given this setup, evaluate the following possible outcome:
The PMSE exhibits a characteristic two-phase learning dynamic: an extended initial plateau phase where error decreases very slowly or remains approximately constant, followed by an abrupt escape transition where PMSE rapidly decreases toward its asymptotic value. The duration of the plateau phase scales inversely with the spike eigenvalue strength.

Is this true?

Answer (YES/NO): NO